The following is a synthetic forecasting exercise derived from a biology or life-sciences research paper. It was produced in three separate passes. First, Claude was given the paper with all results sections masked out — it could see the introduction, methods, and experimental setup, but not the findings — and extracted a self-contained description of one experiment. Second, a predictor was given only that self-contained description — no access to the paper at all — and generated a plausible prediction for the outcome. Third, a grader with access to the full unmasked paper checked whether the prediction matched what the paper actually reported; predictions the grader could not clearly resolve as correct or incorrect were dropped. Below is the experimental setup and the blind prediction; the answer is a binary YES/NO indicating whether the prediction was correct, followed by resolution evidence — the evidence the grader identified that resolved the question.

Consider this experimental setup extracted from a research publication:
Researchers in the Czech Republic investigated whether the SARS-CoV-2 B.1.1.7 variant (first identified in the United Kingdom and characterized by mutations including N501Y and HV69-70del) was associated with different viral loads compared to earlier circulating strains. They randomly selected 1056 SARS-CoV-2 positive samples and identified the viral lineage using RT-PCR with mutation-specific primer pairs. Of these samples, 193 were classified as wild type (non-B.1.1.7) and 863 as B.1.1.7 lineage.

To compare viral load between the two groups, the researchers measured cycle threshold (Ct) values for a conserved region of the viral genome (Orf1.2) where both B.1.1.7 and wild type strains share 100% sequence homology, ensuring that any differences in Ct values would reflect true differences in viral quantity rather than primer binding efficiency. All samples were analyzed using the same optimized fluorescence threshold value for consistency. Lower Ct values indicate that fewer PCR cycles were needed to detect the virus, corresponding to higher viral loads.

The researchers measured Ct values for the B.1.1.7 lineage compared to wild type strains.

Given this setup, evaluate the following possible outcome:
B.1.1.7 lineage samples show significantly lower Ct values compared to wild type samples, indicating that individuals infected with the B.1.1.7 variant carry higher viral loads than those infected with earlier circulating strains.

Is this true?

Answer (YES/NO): YES